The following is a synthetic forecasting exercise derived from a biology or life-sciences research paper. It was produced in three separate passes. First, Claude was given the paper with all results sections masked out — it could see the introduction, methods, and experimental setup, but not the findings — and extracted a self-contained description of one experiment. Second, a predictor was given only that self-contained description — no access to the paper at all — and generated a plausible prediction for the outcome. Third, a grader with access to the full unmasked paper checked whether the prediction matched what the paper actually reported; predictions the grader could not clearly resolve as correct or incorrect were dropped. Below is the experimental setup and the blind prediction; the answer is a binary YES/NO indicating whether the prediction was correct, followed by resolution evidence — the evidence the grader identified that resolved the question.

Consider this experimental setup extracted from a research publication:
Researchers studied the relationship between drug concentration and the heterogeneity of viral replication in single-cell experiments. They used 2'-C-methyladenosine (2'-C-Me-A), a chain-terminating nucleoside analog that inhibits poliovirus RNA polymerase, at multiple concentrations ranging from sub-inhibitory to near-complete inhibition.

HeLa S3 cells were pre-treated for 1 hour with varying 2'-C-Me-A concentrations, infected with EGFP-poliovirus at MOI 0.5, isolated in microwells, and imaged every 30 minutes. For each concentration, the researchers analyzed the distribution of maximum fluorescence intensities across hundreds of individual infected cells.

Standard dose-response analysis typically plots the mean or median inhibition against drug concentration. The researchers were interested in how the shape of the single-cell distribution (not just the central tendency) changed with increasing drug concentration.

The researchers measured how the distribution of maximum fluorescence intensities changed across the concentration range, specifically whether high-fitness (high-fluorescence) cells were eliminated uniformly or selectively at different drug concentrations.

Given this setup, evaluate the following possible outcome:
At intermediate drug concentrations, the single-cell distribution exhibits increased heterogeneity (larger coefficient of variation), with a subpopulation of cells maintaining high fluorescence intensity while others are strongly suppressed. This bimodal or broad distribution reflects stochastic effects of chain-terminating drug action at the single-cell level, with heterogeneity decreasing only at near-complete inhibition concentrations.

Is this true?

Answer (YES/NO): NO